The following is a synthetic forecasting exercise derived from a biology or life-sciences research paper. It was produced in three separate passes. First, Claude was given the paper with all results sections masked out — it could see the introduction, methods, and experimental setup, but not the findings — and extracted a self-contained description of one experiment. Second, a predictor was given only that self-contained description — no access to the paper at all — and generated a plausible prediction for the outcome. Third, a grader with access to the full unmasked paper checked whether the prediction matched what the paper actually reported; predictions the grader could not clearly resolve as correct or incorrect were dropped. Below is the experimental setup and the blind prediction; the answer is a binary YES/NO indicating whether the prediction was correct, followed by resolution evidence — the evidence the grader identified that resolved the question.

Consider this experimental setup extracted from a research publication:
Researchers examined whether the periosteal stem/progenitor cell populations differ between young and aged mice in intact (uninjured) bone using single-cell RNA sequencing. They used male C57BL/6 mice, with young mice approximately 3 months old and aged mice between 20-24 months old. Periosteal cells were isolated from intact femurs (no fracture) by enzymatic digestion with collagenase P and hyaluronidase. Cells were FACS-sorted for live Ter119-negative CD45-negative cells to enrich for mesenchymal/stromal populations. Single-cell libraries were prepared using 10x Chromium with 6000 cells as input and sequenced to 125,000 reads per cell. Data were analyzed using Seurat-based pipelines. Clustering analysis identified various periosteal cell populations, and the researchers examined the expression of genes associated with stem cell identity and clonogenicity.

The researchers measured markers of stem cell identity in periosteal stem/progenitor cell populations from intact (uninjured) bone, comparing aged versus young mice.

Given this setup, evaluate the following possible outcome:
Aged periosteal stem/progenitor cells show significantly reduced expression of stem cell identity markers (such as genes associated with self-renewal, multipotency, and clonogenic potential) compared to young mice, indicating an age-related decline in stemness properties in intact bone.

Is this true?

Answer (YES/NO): NO